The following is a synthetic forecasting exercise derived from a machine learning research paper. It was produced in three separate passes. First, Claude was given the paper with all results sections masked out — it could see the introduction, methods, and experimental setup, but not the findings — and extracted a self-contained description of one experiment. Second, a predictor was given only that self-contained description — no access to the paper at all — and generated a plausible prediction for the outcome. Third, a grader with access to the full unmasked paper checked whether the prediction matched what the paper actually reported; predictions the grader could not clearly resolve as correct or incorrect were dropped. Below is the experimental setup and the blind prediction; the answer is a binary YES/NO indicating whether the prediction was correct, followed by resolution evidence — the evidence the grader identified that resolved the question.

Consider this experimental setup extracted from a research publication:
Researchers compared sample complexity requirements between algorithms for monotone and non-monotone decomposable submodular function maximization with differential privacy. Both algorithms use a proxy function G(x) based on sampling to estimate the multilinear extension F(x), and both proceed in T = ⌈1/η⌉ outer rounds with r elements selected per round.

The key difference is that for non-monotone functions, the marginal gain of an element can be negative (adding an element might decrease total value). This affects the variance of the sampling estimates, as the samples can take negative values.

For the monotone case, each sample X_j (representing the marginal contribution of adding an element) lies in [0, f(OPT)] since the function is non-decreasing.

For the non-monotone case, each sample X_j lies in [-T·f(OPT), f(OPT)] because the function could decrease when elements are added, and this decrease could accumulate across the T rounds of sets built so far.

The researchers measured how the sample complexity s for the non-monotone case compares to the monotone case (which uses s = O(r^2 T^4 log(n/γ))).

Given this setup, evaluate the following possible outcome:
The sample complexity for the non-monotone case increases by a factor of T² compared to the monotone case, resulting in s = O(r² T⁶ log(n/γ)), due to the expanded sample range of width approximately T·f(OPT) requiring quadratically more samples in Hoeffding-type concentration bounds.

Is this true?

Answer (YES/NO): NO